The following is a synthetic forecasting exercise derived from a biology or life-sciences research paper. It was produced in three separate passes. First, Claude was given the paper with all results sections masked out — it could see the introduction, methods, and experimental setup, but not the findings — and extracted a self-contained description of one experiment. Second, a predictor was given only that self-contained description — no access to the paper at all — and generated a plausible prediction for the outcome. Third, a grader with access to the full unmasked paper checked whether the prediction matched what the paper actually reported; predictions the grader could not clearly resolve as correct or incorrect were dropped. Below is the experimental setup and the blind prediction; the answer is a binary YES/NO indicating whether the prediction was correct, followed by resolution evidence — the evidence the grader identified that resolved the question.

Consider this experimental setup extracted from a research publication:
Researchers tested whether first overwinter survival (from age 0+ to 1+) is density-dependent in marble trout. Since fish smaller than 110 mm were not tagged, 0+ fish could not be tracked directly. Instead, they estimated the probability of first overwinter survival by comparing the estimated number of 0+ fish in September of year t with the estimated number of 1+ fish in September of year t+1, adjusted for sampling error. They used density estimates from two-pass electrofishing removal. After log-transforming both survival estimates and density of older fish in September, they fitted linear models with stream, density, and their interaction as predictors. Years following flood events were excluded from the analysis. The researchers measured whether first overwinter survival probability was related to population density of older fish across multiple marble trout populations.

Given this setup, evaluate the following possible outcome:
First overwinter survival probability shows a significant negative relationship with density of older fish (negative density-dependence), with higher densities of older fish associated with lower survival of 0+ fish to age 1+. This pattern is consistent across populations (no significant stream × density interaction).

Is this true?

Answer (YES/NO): YES